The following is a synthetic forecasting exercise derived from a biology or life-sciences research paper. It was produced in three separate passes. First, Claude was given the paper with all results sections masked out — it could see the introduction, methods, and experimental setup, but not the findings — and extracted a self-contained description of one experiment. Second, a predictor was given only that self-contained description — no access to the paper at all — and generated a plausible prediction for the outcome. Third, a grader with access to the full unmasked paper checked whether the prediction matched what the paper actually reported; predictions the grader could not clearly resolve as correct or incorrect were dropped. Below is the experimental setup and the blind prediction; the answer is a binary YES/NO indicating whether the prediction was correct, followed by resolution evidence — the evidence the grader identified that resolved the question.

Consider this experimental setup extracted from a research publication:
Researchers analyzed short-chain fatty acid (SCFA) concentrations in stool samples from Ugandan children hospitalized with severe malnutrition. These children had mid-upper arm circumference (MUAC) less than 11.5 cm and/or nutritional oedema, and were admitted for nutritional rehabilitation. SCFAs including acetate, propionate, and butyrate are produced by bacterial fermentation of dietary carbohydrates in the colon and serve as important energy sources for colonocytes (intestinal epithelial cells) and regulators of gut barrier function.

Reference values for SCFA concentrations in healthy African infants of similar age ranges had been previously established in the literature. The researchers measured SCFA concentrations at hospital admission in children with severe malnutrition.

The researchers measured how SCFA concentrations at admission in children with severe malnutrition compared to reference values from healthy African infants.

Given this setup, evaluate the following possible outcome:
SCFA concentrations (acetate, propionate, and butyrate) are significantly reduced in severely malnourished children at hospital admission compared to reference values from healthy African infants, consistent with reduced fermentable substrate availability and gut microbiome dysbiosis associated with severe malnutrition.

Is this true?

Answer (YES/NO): YES